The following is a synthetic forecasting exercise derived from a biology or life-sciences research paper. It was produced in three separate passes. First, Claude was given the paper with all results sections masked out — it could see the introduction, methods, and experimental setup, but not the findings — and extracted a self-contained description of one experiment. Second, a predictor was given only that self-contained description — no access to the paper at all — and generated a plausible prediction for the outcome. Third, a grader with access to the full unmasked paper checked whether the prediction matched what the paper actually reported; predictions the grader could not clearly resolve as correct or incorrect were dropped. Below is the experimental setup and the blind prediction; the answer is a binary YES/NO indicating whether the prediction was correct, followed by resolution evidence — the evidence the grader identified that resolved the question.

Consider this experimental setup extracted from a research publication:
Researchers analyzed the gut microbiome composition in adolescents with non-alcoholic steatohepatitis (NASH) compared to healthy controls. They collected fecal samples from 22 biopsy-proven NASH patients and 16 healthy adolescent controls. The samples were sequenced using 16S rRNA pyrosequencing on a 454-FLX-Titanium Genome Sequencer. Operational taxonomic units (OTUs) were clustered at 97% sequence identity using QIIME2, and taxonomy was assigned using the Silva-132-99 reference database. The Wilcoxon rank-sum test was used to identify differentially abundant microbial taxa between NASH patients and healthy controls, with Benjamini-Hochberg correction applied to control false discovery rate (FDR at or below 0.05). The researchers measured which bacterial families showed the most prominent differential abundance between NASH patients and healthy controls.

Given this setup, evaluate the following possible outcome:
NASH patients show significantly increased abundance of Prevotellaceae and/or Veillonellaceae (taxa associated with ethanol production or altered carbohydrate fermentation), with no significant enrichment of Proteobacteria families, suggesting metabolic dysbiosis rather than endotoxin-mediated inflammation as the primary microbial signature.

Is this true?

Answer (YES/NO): NO